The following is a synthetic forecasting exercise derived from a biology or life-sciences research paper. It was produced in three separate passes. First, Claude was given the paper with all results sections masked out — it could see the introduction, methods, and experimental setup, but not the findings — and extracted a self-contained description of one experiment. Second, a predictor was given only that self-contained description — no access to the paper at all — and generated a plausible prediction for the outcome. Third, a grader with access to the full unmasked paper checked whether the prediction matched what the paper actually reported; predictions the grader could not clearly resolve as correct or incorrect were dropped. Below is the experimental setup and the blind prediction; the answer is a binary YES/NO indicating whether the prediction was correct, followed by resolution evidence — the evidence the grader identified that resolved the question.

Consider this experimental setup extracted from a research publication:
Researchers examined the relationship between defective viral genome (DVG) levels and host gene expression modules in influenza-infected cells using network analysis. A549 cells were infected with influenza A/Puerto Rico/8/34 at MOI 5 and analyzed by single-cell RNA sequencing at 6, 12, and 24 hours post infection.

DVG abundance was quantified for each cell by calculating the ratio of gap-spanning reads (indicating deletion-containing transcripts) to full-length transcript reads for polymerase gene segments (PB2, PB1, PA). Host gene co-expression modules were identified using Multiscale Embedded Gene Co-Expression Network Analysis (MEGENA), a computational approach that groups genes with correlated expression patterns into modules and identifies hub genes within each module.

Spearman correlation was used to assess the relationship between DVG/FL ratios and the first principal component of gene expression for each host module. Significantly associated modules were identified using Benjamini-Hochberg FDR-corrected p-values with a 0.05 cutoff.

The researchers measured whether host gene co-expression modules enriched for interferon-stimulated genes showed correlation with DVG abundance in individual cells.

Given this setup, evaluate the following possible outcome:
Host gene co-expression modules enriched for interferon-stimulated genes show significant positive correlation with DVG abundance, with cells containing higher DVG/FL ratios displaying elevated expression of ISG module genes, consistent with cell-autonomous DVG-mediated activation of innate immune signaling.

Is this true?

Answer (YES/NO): YES